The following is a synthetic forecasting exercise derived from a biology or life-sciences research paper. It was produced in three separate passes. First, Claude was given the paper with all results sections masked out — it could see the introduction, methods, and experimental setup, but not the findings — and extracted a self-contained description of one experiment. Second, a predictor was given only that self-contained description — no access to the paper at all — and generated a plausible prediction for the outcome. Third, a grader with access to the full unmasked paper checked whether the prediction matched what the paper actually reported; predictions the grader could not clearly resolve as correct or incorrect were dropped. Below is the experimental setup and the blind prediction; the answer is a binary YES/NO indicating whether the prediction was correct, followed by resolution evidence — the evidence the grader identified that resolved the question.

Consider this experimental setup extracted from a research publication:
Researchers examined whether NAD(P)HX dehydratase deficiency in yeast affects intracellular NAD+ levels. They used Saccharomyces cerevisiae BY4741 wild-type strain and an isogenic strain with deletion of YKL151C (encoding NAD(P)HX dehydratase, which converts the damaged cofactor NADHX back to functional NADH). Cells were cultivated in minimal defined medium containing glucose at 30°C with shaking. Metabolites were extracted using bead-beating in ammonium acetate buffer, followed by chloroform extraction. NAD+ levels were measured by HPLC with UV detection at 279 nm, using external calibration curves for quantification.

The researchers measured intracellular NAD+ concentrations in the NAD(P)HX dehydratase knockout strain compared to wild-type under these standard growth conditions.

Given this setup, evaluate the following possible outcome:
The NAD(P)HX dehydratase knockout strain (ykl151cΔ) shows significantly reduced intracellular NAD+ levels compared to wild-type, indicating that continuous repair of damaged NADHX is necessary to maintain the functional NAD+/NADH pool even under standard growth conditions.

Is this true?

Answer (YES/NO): NO